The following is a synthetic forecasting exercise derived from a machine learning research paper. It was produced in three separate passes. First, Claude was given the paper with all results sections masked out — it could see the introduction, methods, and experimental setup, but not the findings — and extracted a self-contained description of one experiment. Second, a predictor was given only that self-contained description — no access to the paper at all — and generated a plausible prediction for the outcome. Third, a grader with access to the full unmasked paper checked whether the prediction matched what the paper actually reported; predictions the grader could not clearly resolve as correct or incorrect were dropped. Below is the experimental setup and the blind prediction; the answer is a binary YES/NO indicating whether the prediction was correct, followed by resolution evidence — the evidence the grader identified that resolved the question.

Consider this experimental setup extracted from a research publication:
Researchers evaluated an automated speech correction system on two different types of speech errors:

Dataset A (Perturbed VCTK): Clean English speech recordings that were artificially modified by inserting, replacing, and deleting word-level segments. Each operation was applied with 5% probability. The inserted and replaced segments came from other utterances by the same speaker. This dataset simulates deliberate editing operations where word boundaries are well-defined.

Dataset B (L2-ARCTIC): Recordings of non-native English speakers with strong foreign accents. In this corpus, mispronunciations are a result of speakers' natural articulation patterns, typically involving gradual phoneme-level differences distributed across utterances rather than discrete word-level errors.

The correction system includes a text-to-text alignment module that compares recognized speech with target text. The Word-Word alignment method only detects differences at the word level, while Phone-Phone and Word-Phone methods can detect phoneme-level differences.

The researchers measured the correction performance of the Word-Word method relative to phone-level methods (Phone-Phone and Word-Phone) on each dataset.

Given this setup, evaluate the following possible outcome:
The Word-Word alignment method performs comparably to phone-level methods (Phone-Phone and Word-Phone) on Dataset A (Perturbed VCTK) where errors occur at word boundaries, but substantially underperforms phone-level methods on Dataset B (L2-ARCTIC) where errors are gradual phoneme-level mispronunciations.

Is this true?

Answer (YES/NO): NO